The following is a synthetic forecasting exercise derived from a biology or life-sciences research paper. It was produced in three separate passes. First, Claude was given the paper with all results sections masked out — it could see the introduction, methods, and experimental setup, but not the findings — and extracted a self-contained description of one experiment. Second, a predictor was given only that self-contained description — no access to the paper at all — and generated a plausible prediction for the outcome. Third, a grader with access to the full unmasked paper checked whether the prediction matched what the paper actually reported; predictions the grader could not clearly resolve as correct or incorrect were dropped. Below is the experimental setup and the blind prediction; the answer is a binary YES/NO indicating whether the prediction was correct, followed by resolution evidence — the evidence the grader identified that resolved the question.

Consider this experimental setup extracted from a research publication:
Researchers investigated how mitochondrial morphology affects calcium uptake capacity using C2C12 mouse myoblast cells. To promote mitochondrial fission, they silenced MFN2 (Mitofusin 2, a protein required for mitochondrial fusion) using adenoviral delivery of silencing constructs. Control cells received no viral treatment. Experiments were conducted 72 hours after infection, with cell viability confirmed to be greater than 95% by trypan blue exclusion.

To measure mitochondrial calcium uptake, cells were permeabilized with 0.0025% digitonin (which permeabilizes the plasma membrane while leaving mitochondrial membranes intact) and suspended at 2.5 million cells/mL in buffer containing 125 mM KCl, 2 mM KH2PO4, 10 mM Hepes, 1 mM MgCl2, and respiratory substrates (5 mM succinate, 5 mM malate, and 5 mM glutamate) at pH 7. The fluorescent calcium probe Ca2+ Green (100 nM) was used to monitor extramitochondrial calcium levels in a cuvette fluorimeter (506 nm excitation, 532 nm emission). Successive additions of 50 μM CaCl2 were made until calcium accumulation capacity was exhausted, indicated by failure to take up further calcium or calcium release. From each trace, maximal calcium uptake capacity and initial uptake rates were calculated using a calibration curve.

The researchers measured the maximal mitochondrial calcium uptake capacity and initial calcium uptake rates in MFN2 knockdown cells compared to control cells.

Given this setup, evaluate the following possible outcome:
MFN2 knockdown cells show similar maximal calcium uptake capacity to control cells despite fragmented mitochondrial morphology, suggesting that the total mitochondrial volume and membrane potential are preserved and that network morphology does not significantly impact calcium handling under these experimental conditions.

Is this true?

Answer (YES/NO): NO